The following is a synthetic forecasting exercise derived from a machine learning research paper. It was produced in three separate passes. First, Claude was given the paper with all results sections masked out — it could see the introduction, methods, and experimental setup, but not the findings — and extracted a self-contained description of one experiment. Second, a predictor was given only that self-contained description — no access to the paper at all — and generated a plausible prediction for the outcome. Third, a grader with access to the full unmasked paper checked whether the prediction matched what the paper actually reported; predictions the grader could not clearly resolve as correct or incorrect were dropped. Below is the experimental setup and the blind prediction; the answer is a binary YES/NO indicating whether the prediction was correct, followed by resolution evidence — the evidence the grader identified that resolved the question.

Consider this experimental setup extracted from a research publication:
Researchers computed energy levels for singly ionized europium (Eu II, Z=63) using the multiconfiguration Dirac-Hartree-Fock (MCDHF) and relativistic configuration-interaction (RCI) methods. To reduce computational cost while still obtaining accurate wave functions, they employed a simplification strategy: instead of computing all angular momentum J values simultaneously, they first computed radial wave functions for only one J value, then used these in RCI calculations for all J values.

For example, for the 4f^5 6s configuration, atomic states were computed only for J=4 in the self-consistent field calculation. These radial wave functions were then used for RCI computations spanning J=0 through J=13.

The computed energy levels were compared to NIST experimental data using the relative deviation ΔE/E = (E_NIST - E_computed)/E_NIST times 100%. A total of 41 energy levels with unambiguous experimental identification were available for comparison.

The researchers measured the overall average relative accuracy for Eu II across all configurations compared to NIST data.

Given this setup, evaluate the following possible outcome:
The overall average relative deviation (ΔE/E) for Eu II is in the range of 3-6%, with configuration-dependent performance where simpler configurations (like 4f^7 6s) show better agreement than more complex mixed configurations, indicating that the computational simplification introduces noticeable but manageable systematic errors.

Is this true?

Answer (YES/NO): NO